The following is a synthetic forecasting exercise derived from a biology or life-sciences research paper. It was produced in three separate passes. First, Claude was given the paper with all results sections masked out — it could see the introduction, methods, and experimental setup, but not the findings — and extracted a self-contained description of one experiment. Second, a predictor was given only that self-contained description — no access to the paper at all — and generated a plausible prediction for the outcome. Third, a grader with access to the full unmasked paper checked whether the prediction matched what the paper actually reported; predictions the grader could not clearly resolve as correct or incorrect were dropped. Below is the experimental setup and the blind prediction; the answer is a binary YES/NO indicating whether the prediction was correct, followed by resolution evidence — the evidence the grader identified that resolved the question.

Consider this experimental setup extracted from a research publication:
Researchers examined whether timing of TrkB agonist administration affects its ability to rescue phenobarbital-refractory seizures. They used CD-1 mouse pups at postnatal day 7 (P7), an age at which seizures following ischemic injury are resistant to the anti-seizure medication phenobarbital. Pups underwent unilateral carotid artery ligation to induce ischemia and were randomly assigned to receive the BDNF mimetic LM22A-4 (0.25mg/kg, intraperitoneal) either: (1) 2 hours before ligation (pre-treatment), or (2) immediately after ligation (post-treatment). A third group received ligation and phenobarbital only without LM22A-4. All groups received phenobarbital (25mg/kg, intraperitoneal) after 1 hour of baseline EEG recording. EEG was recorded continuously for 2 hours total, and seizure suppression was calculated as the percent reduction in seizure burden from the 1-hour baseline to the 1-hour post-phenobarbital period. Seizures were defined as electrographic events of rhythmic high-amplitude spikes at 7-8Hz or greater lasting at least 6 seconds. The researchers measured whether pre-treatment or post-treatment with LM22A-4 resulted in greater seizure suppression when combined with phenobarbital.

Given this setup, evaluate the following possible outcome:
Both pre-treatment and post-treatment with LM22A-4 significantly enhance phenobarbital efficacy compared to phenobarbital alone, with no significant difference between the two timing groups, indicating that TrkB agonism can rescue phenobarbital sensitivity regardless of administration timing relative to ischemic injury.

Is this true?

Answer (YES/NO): NO